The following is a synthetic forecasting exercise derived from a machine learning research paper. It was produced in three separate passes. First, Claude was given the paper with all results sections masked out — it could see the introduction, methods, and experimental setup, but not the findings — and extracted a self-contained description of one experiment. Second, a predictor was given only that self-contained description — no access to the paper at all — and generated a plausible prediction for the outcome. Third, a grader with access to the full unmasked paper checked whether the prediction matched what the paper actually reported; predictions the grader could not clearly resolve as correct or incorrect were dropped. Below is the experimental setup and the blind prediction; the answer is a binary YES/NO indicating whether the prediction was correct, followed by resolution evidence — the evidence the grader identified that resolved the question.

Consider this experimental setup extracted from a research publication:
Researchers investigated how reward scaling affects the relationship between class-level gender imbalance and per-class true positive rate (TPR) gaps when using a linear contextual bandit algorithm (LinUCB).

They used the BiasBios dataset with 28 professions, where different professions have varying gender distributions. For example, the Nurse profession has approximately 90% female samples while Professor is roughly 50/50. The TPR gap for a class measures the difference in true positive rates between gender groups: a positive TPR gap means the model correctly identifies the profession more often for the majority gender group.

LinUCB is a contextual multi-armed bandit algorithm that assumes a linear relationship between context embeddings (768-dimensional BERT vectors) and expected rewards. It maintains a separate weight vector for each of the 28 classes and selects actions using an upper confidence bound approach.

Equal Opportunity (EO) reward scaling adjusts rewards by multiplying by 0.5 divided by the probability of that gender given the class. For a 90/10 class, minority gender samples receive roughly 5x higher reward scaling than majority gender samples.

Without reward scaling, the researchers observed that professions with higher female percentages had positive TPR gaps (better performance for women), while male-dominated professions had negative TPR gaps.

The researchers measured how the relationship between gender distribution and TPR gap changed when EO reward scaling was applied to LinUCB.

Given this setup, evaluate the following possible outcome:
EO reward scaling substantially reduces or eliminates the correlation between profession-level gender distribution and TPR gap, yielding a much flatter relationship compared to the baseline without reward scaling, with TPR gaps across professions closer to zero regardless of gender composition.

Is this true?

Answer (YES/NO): NO